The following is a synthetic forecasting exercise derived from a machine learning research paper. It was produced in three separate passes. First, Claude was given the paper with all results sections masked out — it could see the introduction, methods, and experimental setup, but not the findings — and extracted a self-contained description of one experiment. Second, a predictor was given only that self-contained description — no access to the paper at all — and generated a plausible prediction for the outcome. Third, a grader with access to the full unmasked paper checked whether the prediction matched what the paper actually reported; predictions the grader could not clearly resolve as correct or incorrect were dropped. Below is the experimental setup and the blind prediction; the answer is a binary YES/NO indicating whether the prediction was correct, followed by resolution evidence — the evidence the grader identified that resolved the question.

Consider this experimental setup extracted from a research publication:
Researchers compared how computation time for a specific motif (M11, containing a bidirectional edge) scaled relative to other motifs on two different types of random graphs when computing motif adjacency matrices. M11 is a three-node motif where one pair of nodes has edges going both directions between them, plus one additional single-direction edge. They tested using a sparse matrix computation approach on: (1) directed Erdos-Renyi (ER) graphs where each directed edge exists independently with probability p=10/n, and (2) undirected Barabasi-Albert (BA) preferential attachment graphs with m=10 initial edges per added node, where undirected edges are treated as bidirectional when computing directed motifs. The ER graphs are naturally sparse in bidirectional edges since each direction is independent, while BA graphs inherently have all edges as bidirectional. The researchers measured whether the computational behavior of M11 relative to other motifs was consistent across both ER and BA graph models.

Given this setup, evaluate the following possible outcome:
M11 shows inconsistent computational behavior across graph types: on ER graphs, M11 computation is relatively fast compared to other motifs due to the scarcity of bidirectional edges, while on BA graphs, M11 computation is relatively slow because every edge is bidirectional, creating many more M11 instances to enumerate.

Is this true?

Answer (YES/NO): NO